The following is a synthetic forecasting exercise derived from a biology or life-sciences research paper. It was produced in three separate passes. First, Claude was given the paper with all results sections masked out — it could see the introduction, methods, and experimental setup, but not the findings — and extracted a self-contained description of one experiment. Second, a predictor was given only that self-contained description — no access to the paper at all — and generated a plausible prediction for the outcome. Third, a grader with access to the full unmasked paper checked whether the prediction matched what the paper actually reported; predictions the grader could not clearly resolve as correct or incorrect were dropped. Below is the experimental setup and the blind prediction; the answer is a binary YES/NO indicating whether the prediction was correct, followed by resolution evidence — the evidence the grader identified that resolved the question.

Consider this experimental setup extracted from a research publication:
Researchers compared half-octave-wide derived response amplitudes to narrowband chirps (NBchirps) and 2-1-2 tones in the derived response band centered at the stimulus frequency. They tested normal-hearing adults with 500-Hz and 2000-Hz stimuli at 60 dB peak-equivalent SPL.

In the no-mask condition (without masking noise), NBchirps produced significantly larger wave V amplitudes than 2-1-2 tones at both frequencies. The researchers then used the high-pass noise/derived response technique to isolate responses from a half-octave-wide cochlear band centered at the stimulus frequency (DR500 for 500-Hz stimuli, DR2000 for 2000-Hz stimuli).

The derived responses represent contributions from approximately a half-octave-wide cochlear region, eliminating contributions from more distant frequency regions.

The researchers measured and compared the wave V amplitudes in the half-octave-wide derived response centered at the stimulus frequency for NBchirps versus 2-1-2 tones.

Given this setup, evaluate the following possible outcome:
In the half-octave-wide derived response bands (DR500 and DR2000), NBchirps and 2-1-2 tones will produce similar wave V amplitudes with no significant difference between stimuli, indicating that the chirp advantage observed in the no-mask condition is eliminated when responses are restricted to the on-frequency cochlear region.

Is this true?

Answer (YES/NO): YES